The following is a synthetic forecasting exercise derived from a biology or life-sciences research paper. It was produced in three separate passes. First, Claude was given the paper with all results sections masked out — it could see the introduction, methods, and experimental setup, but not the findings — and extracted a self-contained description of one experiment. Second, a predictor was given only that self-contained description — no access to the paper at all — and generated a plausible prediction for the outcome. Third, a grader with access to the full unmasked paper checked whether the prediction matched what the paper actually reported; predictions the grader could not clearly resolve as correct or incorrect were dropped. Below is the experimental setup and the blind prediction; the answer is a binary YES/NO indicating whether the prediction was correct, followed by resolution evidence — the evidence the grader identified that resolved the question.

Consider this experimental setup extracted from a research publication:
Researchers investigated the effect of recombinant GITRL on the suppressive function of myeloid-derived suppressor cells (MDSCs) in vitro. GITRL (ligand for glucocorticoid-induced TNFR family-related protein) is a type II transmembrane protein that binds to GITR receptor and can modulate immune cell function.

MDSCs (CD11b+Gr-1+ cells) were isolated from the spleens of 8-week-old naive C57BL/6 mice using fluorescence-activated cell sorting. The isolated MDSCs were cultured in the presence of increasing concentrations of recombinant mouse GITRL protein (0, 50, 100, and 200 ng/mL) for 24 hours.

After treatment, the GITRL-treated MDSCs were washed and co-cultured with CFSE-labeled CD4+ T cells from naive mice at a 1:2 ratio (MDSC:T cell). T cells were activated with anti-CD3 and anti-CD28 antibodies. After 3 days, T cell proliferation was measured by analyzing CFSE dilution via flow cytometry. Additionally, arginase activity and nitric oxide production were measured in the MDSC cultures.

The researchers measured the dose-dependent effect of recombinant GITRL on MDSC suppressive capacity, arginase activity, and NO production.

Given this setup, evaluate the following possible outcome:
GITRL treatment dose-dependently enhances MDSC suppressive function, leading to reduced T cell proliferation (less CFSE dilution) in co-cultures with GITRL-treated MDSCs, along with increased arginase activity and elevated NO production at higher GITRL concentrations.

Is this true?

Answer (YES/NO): NO